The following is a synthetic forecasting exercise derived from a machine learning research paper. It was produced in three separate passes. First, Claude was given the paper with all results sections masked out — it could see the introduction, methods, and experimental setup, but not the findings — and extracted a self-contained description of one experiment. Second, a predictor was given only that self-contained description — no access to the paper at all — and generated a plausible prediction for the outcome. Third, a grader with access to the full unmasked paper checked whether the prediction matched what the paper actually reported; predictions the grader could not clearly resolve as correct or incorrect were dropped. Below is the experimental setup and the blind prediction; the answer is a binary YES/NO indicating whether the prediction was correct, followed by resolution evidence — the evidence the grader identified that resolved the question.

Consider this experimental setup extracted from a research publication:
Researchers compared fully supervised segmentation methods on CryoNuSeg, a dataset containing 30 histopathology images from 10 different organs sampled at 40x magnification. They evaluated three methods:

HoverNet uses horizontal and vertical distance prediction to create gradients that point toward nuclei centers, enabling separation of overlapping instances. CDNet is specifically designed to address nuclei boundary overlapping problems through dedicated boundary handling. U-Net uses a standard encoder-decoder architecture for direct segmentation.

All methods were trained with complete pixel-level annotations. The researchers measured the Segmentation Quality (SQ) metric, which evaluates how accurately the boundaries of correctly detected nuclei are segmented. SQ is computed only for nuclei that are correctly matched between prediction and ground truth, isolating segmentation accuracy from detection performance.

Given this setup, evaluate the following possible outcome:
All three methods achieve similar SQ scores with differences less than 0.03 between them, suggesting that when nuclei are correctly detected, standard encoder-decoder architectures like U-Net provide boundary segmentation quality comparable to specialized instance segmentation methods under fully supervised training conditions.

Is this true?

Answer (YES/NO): YES